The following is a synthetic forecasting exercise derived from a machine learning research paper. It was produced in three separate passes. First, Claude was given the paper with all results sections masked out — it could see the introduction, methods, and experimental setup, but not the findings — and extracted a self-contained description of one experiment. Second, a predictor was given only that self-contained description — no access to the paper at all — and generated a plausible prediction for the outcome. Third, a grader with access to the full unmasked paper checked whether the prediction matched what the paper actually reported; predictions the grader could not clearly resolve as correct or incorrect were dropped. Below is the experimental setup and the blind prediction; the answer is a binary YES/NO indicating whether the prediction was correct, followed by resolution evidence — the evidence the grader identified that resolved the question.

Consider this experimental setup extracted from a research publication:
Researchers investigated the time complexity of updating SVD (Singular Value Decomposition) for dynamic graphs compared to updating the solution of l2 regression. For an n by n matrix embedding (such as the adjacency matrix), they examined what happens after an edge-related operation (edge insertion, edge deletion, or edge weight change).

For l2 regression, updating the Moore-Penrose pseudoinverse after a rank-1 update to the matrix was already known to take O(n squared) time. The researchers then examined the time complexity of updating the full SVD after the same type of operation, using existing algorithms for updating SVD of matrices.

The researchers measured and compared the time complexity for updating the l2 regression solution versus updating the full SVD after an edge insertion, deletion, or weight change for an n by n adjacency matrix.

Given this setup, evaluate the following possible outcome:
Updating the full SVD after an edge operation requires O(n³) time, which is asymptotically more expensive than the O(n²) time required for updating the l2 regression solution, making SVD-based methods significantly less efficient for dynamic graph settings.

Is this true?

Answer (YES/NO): NO